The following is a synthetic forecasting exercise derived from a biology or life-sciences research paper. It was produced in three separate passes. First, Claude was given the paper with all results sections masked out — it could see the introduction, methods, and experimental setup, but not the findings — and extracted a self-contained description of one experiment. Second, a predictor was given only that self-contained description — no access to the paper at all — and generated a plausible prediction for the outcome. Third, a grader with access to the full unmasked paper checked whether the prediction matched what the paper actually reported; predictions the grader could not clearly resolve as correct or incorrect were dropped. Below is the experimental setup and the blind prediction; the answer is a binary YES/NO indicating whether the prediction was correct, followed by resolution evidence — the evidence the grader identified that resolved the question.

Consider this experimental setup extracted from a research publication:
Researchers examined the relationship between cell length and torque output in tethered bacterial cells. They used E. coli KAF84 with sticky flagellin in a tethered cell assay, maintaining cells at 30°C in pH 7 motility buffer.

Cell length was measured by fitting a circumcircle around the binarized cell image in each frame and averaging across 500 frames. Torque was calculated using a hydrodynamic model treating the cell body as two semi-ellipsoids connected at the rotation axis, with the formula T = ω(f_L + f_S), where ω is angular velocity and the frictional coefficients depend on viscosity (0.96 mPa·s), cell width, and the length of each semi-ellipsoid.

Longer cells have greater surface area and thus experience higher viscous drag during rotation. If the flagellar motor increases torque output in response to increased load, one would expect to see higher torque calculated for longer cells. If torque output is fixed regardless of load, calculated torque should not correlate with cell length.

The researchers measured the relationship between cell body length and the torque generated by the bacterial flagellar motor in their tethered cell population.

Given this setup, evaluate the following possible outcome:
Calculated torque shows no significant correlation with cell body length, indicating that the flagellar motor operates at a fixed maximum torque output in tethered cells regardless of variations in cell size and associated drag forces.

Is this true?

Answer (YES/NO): NO